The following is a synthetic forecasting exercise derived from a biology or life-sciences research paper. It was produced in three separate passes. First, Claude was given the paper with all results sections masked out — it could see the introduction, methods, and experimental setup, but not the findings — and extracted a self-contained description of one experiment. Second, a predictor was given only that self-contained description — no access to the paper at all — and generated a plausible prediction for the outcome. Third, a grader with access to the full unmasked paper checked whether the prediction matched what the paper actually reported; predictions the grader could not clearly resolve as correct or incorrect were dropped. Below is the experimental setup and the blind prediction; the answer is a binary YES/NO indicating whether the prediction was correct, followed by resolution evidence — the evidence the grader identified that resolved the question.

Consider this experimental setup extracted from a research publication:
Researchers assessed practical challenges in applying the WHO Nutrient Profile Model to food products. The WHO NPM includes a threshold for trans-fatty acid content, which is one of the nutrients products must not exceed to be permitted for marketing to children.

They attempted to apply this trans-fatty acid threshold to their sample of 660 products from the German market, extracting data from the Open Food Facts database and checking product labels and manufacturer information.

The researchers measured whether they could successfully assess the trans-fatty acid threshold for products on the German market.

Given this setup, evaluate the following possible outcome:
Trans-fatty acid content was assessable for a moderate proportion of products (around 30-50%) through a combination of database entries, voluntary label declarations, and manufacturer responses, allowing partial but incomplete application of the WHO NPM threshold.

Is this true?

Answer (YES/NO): NO